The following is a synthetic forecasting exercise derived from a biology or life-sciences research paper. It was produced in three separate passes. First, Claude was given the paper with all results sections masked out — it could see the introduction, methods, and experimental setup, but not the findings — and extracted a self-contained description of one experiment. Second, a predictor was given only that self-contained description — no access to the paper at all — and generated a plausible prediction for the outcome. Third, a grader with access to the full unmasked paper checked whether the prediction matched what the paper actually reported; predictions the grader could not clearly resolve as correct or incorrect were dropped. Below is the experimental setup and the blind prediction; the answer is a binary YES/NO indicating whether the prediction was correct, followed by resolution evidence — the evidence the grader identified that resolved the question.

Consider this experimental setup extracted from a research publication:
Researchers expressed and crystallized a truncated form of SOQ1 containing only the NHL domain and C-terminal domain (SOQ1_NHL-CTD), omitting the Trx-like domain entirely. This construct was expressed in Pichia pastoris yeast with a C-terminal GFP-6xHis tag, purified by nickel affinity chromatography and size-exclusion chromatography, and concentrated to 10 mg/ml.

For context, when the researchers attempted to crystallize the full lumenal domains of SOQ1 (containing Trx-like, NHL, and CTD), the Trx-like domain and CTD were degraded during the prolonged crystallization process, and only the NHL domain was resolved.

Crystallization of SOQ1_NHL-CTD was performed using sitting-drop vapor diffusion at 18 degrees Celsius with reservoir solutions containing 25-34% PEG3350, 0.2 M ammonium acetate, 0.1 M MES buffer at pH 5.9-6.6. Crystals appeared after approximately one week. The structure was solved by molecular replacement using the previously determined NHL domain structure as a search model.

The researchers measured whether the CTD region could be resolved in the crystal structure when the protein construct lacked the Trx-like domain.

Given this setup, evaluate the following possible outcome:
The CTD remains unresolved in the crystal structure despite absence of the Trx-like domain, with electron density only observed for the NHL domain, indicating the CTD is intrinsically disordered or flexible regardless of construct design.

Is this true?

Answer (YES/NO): NO